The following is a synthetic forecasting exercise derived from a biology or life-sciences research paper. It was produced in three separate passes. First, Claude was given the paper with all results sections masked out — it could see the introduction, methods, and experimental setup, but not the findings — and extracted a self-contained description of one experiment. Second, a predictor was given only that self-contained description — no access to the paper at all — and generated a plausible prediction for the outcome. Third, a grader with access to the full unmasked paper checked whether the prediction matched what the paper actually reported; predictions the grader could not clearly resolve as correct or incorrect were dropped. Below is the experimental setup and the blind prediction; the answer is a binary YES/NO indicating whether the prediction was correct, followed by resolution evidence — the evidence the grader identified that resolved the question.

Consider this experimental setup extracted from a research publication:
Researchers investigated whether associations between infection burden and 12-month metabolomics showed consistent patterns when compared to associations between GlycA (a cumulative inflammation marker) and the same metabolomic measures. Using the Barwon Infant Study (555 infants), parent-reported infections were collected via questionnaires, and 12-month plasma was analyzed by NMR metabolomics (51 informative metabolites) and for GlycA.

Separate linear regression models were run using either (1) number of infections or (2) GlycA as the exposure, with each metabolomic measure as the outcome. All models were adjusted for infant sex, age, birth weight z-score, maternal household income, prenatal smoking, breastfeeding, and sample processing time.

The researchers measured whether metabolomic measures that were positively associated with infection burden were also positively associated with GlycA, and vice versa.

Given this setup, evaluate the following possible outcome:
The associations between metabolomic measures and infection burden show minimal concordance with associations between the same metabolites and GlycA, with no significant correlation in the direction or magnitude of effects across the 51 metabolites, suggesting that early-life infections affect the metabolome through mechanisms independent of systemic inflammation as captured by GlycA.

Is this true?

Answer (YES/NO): NO